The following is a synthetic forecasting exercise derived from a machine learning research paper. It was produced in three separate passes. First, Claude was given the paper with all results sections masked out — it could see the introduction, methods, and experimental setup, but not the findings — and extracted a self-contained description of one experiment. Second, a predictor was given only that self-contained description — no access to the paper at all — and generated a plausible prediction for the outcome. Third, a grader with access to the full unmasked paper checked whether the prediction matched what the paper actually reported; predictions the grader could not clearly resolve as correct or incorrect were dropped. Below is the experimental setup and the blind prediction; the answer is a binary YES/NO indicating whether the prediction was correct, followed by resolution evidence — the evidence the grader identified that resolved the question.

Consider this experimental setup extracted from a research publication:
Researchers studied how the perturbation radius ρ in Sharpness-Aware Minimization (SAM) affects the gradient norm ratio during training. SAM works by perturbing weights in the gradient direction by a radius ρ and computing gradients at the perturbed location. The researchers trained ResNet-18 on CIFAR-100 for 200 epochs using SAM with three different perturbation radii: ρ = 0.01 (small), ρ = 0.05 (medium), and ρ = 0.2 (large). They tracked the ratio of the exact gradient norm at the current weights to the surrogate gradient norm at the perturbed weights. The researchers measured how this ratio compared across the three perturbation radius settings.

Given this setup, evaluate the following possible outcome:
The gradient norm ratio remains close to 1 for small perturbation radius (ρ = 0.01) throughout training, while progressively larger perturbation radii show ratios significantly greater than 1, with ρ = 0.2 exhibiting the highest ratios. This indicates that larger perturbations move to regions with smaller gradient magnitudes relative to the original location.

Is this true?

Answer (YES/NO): NO